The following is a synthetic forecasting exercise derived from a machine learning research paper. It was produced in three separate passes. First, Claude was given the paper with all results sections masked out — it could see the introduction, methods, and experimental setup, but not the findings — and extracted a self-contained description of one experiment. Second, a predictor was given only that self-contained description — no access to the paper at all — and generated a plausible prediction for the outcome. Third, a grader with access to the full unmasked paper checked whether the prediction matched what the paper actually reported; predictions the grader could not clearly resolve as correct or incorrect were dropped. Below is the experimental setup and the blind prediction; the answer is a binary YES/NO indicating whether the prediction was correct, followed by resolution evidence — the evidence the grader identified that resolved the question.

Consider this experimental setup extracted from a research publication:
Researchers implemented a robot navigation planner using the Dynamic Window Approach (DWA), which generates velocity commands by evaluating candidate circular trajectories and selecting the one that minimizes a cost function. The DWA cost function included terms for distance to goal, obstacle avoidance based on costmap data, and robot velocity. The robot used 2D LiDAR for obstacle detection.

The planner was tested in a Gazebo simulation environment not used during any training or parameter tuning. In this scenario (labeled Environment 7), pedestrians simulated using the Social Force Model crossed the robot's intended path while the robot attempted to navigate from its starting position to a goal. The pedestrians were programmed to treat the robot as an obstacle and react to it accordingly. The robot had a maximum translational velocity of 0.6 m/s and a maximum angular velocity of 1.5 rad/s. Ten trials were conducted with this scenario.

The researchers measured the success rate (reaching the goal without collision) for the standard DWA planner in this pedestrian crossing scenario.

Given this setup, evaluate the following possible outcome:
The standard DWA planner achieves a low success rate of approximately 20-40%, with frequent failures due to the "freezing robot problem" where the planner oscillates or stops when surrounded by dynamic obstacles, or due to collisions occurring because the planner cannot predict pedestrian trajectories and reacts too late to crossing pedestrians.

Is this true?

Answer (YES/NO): NO